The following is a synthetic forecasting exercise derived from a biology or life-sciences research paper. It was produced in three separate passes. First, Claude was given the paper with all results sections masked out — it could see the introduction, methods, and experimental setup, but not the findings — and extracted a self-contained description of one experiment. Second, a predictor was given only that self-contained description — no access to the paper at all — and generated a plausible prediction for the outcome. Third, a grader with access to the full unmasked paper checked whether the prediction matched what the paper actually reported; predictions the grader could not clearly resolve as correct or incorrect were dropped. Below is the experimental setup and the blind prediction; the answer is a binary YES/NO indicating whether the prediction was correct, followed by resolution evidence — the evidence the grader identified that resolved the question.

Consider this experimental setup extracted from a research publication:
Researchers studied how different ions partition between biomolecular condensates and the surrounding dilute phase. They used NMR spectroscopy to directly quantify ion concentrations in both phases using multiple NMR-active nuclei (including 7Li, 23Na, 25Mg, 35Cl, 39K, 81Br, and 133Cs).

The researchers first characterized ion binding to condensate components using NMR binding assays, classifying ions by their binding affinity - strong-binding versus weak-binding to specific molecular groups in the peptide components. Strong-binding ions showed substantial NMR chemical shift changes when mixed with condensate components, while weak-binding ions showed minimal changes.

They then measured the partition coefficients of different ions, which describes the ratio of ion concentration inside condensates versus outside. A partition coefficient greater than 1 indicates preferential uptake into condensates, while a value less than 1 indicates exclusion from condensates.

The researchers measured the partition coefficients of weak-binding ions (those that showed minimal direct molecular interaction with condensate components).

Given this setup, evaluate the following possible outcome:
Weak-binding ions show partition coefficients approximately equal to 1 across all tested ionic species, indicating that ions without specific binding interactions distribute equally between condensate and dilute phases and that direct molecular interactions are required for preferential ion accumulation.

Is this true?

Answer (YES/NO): NO